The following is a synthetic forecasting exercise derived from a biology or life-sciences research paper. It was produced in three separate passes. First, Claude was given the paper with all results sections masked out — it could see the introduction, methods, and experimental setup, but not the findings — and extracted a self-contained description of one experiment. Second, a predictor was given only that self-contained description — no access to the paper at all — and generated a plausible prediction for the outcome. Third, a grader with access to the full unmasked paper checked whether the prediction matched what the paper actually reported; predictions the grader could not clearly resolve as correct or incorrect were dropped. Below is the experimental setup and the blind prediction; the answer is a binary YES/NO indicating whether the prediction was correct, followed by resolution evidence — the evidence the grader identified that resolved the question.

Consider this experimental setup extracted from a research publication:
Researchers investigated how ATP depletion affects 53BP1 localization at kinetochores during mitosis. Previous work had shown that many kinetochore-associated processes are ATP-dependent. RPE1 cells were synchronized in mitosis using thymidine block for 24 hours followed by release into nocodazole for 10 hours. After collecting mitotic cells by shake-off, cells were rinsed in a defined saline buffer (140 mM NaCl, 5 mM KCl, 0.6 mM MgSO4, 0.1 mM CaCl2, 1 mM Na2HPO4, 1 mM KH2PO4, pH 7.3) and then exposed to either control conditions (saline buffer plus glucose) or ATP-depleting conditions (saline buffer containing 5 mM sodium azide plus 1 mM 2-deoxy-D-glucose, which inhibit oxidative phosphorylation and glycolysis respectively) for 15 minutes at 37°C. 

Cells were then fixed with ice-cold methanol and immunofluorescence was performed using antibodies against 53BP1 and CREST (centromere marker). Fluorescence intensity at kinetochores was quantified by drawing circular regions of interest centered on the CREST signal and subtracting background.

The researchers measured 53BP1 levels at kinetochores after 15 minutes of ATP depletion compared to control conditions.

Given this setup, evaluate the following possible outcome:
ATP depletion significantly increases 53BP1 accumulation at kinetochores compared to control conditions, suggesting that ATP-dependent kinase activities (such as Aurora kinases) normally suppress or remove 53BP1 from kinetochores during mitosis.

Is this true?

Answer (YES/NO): NO